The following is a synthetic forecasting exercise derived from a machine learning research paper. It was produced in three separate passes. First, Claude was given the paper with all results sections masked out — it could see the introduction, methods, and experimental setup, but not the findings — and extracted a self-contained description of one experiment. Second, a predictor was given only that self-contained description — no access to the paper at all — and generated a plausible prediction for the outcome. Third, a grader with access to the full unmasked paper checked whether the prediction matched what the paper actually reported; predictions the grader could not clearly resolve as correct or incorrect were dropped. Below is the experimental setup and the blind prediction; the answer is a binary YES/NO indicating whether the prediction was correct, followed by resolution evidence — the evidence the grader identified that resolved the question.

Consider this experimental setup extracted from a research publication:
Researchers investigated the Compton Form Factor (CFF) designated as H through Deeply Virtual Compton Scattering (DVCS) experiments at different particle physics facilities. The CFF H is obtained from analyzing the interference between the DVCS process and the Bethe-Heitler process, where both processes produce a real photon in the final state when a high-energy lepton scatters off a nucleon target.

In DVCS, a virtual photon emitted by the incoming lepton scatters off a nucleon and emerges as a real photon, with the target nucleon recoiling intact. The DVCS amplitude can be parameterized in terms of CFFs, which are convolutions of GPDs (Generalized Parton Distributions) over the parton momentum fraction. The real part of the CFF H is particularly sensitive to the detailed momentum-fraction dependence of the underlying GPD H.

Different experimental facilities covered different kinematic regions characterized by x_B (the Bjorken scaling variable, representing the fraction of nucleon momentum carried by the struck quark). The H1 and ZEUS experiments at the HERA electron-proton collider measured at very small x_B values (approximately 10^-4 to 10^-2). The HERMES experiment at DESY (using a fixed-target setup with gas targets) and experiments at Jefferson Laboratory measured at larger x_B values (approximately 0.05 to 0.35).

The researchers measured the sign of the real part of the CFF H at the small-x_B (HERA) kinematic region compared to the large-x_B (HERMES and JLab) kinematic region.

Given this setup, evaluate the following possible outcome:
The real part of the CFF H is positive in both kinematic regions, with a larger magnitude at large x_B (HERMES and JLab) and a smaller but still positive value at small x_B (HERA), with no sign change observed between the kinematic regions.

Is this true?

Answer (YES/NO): NO